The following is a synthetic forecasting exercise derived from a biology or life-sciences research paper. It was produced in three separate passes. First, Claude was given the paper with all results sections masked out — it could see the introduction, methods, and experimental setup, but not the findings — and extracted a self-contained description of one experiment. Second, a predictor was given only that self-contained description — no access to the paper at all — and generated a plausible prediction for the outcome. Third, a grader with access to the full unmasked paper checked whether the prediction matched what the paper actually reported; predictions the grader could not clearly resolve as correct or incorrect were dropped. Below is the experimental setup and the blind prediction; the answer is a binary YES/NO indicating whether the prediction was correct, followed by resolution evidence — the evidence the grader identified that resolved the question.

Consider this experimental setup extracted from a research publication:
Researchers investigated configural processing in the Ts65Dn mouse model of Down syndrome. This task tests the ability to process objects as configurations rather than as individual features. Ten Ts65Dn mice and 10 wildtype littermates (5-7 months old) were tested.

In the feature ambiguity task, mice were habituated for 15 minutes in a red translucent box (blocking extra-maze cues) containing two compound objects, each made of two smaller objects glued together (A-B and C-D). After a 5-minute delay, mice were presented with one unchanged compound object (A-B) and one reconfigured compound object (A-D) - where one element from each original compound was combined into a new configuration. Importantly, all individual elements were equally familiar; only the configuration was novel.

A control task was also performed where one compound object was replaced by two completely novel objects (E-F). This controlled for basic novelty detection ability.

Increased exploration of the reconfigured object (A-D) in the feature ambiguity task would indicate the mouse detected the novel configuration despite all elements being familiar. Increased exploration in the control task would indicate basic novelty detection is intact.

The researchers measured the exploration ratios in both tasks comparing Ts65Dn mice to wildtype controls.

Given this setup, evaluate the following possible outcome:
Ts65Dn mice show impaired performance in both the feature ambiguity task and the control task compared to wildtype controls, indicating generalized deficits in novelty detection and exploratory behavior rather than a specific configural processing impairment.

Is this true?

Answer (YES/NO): NO